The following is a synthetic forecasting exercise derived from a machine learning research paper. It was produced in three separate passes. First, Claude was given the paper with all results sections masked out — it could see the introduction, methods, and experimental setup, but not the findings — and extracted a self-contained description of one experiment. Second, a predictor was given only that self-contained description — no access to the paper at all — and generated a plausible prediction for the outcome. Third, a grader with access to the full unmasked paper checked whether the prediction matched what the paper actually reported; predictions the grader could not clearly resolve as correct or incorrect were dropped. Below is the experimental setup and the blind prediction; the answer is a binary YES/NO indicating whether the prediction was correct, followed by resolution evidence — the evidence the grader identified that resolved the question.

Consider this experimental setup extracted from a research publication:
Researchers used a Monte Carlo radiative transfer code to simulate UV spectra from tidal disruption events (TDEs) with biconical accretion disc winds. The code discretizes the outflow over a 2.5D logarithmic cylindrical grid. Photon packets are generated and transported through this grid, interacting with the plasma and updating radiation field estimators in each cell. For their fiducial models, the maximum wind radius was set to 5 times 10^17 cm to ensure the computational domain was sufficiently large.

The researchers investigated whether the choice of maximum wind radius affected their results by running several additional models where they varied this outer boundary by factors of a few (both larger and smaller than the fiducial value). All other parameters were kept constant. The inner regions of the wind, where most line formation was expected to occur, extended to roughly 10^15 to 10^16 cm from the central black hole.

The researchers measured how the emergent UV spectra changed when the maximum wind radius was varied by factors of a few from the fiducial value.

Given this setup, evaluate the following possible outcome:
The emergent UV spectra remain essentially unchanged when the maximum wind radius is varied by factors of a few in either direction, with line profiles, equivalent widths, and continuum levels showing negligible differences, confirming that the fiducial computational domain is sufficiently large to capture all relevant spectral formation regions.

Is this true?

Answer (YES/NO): YES